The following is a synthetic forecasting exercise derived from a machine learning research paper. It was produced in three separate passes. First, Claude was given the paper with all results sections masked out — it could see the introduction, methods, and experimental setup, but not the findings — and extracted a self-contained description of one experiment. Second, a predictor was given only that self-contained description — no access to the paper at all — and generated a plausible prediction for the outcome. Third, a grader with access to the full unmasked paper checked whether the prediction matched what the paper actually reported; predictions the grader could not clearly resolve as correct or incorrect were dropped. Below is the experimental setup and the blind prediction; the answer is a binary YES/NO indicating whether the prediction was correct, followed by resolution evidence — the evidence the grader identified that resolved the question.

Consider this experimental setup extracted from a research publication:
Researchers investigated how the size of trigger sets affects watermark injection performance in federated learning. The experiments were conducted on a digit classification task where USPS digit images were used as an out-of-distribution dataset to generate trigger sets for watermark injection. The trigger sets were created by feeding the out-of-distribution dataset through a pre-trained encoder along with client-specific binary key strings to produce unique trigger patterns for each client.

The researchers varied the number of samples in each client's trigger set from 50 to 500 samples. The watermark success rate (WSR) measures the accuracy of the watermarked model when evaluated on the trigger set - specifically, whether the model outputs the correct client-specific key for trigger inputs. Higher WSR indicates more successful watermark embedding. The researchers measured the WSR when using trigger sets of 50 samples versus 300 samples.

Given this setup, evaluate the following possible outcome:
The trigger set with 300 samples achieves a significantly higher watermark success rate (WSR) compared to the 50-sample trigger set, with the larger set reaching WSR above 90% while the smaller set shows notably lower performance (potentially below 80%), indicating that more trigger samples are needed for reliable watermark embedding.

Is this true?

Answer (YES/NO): NO